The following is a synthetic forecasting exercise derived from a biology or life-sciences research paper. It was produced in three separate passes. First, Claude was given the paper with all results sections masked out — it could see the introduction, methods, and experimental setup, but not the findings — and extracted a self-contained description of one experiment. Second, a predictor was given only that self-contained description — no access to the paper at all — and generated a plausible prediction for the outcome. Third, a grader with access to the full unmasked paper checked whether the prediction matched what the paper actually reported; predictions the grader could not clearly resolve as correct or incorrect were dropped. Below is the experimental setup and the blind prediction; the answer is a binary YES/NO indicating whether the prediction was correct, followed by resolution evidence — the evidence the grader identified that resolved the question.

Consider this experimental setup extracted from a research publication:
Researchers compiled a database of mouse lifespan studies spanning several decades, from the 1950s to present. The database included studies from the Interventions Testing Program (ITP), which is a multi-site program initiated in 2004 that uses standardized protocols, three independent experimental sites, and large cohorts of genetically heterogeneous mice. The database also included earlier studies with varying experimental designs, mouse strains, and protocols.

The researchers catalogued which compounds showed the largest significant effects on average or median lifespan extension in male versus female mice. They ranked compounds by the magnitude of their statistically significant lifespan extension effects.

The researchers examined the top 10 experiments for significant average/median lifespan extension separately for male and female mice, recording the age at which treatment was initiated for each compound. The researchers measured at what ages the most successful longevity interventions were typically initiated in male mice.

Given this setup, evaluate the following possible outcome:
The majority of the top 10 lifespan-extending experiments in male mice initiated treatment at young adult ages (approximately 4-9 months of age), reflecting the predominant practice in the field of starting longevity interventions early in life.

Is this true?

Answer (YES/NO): NO